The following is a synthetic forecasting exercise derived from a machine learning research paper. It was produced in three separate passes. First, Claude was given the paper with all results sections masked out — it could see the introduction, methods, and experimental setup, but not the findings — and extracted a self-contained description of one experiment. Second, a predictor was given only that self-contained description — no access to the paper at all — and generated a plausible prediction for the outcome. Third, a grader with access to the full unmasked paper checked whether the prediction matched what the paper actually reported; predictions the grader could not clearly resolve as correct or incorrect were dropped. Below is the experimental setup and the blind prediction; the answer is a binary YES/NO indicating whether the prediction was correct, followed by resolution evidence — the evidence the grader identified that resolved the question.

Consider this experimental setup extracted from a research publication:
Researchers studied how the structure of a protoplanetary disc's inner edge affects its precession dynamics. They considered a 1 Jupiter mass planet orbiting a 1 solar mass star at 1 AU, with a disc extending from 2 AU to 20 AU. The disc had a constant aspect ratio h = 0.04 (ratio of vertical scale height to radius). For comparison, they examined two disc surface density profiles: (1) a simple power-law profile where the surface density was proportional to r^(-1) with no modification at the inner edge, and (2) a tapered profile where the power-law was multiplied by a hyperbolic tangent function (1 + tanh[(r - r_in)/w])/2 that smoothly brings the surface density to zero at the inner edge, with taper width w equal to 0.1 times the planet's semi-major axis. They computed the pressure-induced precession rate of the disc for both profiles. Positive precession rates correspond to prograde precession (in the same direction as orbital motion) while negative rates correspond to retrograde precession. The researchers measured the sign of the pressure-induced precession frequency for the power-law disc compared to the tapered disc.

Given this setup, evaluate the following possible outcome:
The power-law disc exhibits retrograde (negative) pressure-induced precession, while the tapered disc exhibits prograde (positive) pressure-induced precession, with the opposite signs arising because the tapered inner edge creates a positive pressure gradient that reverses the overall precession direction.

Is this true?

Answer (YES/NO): YES